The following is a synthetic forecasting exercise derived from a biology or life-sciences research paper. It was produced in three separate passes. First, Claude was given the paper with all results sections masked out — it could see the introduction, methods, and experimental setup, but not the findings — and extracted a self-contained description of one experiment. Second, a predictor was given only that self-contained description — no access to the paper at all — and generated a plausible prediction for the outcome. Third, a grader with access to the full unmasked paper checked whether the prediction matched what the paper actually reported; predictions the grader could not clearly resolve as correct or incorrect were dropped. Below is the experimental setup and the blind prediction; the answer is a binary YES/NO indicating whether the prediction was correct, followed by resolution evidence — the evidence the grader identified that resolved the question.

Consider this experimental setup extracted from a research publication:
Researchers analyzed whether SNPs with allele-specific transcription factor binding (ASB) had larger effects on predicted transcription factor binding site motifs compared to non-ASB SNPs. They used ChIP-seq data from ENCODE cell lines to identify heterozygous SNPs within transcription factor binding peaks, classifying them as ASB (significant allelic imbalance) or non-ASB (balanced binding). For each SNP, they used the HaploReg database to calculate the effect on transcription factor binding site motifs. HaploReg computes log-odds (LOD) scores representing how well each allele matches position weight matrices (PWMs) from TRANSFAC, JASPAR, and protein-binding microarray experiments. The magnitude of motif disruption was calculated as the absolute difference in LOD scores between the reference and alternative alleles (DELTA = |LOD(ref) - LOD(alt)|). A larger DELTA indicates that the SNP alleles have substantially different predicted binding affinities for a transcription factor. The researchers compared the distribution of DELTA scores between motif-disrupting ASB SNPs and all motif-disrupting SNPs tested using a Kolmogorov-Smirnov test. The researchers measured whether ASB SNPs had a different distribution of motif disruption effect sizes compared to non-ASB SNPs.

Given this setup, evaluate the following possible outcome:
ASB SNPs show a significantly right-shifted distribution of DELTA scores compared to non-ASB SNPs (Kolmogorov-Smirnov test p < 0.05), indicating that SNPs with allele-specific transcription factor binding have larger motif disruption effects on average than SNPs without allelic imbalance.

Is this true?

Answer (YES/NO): NO